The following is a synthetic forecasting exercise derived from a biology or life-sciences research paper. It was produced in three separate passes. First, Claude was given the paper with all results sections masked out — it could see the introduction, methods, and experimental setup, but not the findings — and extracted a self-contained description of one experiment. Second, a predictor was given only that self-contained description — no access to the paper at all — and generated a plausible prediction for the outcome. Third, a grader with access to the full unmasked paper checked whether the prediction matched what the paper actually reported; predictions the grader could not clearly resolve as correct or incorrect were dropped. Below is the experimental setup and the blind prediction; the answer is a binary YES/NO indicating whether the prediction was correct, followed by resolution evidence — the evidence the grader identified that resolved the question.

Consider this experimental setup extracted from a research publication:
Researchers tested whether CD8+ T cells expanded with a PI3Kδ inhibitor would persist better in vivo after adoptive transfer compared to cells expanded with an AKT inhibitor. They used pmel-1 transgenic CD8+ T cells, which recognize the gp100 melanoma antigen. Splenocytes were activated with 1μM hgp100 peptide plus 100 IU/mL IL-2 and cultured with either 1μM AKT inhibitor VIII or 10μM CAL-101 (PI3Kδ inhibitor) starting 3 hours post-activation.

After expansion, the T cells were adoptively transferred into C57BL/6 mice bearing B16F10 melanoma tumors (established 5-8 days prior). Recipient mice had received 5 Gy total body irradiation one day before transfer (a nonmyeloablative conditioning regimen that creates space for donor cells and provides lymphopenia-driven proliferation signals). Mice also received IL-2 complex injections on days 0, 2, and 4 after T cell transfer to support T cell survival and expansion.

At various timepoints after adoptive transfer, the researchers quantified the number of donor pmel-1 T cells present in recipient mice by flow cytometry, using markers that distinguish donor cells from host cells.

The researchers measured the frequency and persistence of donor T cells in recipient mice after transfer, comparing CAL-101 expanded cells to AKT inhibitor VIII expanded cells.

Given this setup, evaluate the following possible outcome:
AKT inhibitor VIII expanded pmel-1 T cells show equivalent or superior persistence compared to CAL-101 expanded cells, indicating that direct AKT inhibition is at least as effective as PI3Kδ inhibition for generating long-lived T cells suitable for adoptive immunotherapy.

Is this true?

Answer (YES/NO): NO